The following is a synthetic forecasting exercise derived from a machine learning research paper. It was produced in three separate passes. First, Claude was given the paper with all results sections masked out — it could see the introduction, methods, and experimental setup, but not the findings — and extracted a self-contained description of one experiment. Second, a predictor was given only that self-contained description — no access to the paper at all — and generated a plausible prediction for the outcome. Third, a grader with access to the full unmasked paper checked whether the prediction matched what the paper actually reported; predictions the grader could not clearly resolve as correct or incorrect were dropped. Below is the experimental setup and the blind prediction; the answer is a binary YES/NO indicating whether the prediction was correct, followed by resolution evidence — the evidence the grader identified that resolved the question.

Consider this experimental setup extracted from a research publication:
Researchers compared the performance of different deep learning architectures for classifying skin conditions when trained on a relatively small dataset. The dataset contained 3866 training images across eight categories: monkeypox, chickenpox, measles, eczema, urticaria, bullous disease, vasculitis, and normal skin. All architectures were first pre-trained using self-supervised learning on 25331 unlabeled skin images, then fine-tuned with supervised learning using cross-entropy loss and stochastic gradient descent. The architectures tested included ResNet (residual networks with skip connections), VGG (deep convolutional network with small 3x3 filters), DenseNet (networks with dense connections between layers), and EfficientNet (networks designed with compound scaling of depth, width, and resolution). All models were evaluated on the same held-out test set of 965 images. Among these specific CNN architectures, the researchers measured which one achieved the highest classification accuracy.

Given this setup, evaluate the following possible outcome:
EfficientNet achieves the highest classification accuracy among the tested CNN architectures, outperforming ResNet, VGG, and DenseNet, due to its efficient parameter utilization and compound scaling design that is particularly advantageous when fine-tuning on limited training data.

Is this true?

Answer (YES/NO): NO